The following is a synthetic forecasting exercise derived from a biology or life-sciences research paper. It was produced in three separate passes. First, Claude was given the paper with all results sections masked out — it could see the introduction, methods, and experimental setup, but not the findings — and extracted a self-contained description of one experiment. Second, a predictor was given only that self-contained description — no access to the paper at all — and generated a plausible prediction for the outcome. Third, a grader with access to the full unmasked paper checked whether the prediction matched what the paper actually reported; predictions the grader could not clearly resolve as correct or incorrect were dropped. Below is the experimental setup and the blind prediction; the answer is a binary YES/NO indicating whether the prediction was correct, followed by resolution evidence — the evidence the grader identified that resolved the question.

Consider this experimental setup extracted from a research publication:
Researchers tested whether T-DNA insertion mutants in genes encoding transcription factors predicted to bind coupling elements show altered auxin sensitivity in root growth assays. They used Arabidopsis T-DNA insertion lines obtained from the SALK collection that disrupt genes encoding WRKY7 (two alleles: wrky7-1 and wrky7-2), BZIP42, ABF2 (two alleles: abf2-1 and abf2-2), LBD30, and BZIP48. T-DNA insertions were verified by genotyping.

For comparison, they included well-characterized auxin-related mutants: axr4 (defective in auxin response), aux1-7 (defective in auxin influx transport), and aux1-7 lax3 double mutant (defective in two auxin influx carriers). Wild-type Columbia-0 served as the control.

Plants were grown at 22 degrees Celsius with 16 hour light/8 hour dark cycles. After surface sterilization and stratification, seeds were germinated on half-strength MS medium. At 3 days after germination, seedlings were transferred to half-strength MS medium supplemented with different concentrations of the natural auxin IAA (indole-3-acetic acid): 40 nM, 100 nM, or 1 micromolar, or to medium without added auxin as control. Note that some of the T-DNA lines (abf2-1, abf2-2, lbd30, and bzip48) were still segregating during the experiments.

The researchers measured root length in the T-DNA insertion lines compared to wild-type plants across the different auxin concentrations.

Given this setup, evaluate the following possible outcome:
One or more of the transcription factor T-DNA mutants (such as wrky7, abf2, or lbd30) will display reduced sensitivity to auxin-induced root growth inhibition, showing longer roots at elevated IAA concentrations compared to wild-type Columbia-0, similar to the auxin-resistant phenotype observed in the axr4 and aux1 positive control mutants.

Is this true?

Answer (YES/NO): YES